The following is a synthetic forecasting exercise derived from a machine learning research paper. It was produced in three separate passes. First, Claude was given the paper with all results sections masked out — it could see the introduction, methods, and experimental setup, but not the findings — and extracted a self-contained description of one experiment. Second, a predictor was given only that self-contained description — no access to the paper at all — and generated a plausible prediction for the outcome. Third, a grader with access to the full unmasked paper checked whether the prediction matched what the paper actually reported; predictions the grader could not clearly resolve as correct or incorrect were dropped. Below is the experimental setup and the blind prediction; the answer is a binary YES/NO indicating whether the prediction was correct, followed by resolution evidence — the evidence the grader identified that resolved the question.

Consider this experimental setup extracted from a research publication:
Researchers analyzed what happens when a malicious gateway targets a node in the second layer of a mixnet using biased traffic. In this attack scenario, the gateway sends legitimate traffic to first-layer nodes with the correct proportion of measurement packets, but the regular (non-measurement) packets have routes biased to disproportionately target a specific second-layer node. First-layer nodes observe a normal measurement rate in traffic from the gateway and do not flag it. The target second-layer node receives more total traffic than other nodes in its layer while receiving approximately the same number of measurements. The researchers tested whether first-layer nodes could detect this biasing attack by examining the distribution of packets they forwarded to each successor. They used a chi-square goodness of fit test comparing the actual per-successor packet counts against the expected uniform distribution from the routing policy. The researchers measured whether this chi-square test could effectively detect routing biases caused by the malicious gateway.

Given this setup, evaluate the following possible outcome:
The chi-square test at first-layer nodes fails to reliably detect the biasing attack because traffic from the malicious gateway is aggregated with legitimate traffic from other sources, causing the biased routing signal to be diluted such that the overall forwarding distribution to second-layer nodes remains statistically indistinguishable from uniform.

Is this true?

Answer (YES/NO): NO